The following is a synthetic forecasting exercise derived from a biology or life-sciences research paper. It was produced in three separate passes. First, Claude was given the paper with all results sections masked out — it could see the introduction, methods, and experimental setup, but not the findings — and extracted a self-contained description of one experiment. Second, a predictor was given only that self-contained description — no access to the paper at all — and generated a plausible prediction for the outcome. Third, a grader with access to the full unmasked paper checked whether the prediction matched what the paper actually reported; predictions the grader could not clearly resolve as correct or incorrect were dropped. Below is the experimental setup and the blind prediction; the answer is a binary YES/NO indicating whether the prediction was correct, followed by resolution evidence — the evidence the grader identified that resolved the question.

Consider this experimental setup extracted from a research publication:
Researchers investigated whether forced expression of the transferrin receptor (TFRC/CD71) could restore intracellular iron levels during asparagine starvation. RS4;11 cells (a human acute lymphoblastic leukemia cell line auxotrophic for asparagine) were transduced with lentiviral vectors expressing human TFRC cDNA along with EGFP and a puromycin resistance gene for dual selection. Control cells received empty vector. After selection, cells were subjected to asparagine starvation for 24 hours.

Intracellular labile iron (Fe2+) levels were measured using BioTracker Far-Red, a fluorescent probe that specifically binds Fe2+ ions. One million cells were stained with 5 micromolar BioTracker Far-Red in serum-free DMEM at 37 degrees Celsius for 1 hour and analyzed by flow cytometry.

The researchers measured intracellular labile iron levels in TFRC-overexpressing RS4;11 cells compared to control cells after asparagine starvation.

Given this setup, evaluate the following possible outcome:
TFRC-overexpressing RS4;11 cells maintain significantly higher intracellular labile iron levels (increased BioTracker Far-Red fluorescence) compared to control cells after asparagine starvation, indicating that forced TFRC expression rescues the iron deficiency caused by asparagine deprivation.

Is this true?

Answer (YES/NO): YES